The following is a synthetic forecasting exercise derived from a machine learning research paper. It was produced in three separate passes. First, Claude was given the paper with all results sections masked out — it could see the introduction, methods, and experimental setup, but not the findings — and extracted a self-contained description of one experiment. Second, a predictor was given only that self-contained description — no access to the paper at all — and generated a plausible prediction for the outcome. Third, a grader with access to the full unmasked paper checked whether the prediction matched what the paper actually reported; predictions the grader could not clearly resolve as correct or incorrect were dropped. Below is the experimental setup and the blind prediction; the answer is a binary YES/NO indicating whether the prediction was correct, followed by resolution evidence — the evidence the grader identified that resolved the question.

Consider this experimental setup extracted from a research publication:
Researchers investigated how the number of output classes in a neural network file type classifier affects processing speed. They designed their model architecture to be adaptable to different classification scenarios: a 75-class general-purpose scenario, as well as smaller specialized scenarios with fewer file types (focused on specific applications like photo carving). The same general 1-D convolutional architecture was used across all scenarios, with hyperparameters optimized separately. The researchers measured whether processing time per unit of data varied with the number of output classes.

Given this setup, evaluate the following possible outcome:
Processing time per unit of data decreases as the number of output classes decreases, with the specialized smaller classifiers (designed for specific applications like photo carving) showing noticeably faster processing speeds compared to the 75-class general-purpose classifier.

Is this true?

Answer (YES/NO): YES